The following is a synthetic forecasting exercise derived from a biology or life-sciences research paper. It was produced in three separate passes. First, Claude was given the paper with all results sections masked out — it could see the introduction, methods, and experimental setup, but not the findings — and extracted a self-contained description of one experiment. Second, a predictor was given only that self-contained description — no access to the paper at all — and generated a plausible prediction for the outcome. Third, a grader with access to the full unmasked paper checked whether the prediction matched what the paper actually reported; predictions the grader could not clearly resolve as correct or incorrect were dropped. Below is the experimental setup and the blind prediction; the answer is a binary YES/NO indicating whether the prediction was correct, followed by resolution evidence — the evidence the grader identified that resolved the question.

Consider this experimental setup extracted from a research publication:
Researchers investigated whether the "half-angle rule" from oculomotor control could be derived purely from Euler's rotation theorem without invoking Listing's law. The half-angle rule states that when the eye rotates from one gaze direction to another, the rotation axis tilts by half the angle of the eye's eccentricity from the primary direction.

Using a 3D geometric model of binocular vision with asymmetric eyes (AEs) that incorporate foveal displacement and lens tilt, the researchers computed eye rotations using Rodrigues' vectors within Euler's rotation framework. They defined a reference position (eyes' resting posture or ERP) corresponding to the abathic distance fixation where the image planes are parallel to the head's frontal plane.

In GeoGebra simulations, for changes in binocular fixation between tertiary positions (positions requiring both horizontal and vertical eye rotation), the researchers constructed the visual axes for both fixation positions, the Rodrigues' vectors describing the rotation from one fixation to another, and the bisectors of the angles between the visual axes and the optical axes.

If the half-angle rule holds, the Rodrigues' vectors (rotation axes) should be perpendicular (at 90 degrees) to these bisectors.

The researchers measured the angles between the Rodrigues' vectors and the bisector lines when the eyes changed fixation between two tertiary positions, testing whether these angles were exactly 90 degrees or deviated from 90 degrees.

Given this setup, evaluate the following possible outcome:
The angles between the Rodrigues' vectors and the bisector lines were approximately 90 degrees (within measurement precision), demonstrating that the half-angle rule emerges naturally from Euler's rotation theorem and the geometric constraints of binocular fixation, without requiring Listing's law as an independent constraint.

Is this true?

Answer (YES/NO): YES